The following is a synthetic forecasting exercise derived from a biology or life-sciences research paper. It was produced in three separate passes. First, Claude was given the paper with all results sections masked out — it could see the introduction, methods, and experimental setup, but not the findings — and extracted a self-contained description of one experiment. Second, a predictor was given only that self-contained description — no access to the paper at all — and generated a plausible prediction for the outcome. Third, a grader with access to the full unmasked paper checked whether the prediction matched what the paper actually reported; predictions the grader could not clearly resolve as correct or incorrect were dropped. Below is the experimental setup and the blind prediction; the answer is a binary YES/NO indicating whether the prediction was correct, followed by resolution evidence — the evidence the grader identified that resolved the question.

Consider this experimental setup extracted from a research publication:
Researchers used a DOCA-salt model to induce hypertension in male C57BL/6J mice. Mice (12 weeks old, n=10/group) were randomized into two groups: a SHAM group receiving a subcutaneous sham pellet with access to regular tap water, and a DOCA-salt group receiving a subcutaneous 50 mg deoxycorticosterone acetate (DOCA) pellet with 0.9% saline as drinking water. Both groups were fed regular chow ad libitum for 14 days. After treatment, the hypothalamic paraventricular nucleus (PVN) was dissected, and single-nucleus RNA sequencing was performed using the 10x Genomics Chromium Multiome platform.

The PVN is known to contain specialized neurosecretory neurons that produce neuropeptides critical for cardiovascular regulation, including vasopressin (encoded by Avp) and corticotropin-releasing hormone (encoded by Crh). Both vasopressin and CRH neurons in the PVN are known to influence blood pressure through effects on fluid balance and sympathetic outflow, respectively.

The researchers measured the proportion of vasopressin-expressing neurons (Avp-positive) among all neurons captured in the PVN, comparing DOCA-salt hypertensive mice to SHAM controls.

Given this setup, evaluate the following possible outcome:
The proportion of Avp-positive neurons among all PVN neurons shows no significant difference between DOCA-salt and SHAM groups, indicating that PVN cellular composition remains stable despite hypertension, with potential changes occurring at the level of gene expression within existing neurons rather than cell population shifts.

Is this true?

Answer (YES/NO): NO